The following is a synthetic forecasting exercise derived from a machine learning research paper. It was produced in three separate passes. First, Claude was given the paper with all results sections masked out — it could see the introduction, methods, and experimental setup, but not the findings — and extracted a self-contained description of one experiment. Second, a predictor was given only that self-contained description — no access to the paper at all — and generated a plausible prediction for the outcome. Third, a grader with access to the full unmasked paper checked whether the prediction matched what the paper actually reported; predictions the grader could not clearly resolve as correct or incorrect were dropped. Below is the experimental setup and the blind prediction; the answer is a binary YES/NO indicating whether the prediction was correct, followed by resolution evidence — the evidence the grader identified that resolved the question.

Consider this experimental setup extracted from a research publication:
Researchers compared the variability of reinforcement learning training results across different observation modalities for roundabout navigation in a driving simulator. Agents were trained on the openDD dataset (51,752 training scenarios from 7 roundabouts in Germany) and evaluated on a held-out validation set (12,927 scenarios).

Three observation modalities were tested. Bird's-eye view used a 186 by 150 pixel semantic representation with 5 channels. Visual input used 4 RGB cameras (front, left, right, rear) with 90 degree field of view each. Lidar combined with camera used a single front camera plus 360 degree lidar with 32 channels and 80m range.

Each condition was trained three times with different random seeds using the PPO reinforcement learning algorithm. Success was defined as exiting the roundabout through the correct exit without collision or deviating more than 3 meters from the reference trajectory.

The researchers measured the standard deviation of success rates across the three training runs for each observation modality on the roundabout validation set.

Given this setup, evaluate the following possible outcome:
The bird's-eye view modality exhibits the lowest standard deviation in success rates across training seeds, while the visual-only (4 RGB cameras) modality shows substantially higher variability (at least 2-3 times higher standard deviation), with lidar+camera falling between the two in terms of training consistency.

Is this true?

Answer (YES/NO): NO